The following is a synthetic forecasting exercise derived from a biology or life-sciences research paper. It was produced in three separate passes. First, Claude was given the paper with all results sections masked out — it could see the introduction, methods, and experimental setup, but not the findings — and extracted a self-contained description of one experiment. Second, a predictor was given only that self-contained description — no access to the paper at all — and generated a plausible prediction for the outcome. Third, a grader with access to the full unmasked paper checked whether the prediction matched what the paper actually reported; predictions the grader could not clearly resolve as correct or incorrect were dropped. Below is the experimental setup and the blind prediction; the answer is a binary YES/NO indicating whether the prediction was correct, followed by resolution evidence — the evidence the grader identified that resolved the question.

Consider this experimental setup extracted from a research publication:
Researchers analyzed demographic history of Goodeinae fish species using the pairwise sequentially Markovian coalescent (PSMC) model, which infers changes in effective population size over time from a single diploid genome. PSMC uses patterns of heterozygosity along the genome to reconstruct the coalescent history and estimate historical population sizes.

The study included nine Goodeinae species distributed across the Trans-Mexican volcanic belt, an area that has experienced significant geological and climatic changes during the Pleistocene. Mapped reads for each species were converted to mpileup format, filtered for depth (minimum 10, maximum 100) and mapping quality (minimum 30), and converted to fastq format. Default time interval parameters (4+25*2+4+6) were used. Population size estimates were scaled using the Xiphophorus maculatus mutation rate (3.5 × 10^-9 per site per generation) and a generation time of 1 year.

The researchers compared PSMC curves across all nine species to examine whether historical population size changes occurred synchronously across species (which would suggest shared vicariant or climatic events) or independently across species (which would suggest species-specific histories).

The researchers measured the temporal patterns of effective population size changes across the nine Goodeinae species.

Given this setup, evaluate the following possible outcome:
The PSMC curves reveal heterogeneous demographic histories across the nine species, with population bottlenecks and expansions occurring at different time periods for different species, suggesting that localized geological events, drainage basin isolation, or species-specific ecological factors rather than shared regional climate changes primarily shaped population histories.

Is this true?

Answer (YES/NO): NO